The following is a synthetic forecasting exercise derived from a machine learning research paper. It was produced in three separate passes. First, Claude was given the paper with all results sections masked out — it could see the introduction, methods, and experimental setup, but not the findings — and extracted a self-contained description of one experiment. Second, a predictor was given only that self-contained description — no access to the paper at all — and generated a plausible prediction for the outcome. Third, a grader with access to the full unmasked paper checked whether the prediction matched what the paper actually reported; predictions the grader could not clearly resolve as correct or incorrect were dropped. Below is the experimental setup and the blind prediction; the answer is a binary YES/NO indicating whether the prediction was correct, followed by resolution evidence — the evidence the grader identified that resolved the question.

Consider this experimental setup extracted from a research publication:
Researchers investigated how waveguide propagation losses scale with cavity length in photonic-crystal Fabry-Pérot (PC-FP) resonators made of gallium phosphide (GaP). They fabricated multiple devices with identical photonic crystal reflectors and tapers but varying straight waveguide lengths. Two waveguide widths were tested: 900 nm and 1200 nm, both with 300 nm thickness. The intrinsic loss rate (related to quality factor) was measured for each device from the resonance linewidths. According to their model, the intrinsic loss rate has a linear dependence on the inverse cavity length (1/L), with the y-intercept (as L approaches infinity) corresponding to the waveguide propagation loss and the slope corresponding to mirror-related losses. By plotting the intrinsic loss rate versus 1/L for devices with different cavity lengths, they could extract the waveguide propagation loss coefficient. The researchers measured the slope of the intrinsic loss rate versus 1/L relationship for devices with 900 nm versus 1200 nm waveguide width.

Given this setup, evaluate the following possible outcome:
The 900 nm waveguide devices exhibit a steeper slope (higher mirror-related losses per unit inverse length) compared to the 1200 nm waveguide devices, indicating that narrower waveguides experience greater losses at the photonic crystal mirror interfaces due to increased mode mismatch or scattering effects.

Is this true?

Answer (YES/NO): NO